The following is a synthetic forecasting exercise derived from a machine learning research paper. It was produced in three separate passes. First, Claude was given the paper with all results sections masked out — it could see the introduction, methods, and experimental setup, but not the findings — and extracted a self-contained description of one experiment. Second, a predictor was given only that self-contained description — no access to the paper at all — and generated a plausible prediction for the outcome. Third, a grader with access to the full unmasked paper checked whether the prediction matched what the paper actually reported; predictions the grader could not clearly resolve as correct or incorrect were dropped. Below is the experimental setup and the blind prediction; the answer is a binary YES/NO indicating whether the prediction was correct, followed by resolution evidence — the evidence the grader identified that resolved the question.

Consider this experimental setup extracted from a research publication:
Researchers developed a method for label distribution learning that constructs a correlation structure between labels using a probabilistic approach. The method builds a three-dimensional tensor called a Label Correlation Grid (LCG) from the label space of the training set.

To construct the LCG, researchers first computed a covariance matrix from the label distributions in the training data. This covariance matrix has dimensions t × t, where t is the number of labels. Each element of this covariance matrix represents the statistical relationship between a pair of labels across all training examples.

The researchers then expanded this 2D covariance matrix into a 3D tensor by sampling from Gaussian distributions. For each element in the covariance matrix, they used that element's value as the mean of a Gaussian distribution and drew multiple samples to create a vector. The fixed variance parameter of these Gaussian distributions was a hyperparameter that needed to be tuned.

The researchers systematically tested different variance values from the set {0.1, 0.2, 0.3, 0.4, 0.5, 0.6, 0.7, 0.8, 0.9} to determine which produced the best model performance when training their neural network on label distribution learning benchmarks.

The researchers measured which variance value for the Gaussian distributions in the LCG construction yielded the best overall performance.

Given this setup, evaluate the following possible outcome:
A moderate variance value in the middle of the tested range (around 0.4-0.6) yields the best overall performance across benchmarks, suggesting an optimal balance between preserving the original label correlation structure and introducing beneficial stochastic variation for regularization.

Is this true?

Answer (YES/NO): YES